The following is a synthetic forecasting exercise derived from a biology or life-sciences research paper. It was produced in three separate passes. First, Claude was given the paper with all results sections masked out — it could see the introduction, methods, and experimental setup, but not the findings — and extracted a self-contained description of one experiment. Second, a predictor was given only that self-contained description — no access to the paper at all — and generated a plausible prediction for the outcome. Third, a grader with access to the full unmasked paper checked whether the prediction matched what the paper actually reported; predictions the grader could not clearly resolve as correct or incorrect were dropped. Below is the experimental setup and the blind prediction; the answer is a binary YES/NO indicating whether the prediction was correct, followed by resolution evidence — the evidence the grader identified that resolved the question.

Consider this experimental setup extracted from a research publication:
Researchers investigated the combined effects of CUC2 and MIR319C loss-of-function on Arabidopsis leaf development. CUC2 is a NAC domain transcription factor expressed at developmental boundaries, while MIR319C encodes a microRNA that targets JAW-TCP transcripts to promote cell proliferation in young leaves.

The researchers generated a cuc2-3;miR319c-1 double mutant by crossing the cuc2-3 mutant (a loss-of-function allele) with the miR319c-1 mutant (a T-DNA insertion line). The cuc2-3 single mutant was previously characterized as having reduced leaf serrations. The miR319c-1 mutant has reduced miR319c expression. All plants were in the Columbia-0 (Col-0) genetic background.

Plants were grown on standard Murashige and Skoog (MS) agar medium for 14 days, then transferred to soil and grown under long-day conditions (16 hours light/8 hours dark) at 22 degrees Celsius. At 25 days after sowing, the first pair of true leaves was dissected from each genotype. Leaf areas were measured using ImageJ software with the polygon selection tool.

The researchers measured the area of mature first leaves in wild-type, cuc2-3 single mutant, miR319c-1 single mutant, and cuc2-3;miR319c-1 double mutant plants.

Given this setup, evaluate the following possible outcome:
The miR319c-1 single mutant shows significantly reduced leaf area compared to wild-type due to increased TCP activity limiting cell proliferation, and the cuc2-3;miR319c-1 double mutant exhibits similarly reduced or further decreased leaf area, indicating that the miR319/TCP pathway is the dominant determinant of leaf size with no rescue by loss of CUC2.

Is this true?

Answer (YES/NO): NO